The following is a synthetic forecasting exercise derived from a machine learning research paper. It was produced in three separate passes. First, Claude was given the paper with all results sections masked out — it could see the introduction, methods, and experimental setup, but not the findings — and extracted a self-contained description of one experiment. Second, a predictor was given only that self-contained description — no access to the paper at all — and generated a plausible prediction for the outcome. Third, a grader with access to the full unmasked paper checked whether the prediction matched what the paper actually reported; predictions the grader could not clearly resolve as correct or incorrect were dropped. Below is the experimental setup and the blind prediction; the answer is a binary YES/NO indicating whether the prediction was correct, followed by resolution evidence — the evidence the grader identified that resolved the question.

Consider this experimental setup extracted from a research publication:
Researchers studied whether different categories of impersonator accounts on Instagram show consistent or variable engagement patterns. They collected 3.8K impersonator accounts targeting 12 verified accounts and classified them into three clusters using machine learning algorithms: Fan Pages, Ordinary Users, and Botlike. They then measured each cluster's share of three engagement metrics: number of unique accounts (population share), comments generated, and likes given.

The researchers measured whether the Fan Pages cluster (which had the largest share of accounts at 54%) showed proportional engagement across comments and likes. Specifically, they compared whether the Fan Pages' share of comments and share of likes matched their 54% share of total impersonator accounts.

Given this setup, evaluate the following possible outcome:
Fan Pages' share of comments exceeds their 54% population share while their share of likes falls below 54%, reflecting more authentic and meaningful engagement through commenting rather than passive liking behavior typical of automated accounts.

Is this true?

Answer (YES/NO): NO